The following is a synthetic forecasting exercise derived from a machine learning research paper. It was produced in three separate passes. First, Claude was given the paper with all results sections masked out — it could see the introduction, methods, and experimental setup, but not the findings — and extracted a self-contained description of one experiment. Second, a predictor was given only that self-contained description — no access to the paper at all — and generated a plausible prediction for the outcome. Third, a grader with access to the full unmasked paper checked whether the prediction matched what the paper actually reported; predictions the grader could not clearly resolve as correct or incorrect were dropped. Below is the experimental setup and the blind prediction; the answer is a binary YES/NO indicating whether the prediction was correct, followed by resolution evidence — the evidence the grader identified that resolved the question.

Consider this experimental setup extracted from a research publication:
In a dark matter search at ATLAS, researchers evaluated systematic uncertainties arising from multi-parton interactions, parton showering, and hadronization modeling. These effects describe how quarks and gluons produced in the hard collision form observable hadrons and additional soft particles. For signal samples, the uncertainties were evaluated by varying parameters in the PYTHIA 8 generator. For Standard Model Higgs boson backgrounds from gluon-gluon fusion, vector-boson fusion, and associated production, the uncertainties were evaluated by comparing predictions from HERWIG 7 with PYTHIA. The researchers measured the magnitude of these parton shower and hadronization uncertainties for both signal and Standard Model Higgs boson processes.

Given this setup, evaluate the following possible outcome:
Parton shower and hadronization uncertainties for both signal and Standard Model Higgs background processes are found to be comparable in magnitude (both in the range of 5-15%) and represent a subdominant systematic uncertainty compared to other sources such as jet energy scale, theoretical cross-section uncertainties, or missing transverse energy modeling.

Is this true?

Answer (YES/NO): NO